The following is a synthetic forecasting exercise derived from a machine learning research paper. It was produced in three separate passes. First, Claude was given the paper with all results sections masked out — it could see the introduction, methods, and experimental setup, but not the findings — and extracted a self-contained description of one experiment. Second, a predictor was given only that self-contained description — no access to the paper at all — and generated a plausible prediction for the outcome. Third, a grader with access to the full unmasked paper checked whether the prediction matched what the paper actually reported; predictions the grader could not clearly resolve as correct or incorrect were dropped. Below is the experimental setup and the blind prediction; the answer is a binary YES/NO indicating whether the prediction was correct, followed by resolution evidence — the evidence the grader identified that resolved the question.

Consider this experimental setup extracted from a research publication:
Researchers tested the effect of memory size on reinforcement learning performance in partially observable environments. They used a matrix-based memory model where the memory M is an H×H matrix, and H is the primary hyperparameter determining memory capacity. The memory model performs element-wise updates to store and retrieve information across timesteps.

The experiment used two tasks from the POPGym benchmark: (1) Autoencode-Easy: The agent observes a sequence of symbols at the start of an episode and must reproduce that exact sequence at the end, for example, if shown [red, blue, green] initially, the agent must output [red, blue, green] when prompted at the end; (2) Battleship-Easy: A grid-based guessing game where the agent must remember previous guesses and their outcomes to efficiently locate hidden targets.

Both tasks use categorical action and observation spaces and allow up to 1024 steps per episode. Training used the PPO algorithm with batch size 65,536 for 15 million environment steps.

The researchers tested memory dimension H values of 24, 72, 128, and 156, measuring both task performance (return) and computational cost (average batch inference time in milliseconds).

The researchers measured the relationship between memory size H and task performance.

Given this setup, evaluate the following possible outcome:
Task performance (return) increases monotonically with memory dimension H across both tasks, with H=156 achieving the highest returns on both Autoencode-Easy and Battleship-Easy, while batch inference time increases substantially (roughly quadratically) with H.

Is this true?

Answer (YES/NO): NO